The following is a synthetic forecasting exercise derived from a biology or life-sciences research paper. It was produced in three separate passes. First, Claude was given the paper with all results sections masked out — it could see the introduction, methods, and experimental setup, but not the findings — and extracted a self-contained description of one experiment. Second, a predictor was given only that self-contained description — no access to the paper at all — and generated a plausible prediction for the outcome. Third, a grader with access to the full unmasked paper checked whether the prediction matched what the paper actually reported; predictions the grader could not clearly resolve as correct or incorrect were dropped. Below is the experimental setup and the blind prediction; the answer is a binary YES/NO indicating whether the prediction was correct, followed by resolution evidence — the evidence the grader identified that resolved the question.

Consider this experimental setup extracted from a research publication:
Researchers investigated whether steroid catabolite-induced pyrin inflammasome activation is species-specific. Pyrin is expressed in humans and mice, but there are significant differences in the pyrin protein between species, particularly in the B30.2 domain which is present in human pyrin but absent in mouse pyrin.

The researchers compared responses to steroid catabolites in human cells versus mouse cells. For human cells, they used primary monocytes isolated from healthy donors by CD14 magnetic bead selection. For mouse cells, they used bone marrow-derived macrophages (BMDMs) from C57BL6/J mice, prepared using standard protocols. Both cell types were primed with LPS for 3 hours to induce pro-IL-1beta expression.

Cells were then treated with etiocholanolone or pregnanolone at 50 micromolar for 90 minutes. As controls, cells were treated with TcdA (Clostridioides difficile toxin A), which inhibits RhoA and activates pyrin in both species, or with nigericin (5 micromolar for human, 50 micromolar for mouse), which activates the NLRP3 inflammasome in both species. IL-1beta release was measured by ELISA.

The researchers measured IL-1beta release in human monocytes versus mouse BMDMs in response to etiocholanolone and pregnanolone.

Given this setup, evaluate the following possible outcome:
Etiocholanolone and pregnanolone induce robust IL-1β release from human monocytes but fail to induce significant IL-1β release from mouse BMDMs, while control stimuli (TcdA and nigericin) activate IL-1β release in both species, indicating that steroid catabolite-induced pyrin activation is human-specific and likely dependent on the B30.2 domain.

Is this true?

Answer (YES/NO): YES